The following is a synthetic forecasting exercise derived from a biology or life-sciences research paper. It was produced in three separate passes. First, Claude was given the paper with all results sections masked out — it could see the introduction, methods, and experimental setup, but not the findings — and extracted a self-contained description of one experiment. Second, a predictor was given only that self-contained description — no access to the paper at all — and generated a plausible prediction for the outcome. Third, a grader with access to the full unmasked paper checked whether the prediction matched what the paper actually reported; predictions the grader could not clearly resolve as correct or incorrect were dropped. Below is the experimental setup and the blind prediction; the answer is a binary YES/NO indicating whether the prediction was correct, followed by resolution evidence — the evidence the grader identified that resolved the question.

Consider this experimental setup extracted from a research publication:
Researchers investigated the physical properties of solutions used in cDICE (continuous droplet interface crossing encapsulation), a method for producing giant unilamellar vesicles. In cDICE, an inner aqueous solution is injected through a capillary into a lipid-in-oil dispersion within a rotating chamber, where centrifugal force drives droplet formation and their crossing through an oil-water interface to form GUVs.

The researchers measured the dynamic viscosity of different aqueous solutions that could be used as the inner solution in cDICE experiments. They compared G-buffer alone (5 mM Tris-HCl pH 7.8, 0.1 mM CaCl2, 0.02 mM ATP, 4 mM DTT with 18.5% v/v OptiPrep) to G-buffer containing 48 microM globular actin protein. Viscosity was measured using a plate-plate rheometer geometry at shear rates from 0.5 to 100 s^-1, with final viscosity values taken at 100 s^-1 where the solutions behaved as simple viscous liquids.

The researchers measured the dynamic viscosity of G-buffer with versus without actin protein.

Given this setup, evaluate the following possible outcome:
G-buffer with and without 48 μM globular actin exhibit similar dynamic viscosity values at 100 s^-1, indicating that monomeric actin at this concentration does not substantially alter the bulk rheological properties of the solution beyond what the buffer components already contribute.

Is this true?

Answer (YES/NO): NO